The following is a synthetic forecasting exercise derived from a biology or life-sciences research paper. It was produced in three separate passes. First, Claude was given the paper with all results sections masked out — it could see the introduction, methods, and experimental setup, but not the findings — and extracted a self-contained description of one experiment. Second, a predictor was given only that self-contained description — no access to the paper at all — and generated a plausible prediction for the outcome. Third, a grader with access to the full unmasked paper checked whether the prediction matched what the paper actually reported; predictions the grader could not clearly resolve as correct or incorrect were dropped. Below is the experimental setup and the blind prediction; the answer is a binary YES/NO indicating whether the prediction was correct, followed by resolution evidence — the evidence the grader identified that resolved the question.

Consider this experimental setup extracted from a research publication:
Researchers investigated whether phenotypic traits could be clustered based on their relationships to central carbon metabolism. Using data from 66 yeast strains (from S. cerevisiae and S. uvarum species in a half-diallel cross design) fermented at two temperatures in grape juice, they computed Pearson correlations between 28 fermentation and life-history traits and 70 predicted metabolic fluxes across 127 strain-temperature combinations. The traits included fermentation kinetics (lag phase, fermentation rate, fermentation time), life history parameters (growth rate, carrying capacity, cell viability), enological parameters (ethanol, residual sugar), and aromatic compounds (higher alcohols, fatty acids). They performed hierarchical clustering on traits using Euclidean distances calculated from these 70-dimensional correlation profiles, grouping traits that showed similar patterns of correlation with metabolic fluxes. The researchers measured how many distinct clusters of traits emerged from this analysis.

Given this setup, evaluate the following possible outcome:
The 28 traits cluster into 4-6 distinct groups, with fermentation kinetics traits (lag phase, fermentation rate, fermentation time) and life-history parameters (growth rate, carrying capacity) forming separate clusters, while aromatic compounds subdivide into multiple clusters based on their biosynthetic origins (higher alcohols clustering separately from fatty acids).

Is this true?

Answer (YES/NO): NO